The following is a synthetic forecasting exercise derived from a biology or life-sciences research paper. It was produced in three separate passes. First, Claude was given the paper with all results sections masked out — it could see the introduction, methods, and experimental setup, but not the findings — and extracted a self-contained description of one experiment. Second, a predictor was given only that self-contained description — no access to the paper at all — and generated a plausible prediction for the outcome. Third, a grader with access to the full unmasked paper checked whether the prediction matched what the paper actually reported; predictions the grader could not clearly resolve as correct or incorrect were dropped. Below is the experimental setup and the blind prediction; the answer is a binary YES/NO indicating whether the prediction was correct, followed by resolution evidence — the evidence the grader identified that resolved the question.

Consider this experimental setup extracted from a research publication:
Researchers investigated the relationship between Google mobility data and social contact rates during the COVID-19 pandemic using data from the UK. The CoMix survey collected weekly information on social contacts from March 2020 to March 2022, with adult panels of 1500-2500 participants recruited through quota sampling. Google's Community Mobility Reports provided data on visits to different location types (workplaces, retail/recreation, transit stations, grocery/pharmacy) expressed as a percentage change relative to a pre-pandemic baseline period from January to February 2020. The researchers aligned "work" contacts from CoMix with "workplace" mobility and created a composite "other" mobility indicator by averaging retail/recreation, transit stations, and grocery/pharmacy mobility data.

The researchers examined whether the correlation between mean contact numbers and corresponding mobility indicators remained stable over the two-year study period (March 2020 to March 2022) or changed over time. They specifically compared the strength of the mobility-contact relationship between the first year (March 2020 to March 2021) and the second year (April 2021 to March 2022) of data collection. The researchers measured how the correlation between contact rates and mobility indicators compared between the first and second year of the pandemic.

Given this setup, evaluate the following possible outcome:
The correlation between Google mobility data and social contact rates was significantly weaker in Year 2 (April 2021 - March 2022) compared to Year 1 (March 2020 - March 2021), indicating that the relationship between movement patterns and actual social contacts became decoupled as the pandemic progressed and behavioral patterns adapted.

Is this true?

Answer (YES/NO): YES